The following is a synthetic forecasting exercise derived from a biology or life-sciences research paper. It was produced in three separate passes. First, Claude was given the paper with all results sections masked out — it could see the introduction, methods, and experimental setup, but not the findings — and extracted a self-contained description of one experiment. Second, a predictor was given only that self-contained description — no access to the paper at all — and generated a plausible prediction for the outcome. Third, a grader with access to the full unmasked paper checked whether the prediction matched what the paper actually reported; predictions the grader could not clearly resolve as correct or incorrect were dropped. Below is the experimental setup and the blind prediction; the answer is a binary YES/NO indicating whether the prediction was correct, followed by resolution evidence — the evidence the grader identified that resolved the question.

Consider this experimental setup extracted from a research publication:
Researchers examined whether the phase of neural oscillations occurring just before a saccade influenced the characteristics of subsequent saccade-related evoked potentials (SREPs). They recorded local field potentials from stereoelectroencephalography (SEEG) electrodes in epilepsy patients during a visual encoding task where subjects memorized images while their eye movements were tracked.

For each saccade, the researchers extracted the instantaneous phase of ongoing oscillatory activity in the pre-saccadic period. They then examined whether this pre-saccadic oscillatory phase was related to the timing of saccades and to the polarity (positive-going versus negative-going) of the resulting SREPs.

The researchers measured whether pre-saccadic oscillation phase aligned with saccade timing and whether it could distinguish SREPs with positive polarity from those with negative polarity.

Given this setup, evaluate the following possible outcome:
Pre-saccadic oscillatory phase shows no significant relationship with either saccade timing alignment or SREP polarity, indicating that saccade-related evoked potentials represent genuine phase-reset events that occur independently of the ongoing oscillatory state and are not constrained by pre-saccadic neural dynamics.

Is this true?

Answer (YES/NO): NO